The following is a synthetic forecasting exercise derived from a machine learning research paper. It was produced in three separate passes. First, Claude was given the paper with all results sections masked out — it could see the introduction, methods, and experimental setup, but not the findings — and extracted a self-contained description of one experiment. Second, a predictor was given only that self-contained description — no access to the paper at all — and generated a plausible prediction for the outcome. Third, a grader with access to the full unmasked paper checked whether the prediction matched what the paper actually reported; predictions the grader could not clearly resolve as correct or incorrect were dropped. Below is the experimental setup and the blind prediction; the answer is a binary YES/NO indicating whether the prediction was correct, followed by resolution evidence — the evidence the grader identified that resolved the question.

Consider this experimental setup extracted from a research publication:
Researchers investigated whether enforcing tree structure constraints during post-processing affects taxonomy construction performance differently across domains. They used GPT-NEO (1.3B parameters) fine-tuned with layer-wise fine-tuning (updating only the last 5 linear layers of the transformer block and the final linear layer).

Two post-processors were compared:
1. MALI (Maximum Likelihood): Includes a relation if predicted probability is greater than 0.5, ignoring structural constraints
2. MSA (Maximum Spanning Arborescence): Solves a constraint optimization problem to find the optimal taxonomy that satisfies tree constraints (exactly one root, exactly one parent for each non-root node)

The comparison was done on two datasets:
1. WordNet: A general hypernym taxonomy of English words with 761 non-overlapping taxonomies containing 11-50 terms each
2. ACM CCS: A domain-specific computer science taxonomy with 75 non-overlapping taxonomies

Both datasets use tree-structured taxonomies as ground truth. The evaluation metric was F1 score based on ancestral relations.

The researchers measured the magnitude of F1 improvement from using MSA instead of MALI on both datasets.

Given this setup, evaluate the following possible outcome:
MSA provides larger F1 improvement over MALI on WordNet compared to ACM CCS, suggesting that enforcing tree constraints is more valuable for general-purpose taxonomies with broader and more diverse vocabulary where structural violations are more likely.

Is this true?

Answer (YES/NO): NO